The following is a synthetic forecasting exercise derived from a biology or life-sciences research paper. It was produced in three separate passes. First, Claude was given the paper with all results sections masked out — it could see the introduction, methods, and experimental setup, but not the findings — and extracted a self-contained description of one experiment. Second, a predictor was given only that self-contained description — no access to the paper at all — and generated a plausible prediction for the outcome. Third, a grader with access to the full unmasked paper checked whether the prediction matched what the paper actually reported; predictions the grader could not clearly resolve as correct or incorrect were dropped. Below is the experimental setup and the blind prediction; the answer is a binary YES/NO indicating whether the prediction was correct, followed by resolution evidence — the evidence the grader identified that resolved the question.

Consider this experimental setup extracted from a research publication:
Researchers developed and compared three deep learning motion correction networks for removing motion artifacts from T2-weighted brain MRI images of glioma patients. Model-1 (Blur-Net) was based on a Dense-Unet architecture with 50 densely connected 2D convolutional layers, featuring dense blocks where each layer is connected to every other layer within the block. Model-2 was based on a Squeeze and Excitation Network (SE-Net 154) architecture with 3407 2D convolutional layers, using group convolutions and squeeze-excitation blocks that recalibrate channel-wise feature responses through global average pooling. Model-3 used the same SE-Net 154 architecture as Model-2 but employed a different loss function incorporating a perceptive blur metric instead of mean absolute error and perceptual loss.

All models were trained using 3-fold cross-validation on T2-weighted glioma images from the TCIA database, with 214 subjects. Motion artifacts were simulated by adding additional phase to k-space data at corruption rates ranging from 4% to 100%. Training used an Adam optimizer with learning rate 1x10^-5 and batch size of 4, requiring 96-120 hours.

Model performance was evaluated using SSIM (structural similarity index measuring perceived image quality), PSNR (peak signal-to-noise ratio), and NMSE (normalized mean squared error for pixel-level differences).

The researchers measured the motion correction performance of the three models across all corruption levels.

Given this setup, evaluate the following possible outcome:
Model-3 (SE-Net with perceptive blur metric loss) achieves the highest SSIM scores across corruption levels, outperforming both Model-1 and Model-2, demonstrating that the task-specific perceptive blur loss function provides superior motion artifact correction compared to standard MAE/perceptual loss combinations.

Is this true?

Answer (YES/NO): NO